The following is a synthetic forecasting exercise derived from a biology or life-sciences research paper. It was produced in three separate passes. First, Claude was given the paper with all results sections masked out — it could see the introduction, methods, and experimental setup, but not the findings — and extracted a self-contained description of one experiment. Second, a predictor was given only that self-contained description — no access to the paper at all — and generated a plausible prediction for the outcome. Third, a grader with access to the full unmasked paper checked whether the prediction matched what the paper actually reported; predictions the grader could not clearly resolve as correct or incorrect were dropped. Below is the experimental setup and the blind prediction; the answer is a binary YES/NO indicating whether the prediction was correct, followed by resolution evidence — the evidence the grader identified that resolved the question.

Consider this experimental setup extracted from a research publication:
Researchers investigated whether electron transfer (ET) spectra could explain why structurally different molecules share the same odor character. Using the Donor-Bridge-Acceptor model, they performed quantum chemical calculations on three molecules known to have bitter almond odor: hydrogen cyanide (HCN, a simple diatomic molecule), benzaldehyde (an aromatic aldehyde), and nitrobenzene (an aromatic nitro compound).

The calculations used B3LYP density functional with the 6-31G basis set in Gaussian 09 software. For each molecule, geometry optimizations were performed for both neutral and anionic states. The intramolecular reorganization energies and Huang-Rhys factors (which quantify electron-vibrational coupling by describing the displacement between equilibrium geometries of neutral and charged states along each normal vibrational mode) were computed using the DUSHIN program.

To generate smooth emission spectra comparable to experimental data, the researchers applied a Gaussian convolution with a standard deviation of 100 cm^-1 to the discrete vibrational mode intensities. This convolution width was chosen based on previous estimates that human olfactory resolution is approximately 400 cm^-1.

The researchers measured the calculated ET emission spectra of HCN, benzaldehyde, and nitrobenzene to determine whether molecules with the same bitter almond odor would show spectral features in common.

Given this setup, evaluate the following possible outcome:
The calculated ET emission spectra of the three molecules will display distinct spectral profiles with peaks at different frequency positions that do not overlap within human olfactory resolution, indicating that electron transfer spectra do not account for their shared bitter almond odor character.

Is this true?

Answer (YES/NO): NO